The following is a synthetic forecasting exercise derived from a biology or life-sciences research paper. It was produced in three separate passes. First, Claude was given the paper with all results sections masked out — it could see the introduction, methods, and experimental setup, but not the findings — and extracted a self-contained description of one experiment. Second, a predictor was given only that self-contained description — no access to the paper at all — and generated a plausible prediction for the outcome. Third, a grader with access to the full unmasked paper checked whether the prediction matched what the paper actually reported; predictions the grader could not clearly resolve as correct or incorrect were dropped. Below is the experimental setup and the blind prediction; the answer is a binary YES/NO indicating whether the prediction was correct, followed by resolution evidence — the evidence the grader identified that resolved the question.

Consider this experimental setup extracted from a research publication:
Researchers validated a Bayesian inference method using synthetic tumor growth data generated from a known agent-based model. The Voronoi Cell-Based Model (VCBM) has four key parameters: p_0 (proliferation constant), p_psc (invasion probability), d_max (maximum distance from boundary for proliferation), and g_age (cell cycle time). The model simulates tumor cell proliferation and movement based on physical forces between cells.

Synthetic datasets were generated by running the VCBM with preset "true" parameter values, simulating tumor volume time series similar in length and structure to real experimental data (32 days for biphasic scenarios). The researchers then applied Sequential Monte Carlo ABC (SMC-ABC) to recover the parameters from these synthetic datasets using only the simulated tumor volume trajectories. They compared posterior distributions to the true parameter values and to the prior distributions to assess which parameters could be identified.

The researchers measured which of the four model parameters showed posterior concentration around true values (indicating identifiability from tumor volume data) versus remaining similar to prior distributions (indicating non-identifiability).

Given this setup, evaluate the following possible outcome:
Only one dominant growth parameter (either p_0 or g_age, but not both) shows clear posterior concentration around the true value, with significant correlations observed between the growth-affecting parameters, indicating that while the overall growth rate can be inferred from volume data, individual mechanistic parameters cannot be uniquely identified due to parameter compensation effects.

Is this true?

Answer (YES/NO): NO